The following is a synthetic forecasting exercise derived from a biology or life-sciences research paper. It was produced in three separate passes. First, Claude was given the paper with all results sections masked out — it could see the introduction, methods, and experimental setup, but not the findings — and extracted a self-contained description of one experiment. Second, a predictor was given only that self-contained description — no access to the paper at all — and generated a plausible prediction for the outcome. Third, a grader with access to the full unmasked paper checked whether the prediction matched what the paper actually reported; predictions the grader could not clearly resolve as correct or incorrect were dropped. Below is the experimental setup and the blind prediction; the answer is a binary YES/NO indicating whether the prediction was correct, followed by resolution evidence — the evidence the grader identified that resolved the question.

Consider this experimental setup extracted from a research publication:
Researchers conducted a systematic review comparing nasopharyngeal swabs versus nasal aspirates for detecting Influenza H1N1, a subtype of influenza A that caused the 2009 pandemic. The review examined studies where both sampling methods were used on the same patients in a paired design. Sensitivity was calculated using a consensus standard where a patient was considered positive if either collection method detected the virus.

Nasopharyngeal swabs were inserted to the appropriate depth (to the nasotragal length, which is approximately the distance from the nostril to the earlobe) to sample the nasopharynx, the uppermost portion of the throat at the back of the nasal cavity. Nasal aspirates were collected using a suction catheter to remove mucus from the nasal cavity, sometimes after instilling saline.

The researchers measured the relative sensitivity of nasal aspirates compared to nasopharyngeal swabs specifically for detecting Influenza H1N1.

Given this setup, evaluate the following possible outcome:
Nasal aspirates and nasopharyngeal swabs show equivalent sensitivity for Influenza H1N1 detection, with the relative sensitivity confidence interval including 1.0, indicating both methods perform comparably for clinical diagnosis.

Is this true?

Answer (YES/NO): NO